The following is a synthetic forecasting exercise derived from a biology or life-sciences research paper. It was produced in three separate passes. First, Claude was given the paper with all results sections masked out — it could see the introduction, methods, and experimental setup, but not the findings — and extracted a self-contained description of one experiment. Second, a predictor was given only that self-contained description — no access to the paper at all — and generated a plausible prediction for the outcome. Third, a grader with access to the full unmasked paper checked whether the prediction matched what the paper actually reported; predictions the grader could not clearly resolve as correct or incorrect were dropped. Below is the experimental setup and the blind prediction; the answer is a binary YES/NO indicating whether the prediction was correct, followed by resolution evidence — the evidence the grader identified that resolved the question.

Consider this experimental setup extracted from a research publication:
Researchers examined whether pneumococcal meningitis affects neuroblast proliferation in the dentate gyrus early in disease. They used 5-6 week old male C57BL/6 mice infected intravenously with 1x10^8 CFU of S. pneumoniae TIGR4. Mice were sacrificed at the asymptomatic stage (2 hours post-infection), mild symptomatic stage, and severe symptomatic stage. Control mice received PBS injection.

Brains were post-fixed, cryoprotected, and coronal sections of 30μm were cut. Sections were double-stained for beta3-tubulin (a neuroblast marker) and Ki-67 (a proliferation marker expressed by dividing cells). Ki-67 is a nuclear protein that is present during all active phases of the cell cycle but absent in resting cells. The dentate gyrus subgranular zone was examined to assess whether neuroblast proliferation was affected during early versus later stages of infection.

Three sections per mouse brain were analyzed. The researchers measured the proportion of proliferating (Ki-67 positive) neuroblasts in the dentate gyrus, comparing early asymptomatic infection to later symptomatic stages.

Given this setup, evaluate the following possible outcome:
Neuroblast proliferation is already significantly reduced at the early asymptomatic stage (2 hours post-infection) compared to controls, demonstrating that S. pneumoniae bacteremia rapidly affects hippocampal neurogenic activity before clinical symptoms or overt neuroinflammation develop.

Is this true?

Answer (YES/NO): NO